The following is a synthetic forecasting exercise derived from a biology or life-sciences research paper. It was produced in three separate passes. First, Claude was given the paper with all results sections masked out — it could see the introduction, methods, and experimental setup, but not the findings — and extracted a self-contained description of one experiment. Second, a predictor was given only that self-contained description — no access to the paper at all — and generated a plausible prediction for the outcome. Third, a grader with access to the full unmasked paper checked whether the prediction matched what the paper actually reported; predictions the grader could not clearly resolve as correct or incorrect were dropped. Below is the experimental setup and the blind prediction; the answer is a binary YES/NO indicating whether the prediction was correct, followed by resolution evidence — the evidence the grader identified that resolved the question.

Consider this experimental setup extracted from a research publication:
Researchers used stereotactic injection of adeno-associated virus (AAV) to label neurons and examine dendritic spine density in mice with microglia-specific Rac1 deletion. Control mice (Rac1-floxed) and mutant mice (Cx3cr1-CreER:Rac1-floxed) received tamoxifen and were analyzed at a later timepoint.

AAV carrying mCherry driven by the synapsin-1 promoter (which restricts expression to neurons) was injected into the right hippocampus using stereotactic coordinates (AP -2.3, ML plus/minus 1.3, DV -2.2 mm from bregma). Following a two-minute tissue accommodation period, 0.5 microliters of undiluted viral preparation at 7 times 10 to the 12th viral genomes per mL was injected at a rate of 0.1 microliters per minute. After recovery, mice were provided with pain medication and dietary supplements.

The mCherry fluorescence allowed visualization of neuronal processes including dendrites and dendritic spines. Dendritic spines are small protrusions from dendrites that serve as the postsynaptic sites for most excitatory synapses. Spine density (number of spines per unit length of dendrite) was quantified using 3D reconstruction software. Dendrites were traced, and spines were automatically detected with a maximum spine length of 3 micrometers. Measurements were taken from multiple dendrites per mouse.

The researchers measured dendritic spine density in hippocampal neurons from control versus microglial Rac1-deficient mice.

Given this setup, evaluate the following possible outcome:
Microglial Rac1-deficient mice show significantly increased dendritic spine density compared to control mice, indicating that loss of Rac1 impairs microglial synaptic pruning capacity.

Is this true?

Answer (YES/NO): NO